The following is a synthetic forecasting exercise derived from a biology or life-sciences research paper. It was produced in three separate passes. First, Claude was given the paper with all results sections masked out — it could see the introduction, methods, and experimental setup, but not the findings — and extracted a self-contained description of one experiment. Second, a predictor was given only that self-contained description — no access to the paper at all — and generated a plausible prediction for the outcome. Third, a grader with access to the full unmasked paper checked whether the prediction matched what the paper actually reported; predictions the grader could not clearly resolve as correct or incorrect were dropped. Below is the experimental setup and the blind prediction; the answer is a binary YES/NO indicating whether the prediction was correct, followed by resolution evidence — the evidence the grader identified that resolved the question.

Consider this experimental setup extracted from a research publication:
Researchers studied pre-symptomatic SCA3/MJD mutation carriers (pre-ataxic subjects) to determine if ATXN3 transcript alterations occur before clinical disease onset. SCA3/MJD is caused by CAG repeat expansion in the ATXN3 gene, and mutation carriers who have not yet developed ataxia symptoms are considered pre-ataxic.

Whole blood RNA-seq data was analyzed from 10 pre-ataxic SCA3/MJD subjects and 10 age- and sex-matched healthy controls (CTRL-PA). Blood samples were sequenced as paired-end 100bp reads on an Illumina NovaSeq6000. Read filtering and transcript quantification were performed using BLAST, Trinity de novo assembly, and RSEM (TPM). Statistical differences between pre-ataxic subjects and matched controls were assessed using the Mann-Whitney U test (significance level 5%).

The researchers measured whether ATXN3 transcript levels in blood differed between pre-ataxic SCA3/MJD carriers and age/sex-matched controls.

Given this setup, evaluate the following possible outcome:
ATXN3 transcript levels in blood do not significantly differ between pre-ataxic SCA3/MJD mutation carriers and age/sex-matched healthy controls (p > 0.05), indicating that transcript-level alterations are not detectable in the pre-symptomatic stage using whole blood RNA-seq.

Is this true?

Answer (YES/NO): YES